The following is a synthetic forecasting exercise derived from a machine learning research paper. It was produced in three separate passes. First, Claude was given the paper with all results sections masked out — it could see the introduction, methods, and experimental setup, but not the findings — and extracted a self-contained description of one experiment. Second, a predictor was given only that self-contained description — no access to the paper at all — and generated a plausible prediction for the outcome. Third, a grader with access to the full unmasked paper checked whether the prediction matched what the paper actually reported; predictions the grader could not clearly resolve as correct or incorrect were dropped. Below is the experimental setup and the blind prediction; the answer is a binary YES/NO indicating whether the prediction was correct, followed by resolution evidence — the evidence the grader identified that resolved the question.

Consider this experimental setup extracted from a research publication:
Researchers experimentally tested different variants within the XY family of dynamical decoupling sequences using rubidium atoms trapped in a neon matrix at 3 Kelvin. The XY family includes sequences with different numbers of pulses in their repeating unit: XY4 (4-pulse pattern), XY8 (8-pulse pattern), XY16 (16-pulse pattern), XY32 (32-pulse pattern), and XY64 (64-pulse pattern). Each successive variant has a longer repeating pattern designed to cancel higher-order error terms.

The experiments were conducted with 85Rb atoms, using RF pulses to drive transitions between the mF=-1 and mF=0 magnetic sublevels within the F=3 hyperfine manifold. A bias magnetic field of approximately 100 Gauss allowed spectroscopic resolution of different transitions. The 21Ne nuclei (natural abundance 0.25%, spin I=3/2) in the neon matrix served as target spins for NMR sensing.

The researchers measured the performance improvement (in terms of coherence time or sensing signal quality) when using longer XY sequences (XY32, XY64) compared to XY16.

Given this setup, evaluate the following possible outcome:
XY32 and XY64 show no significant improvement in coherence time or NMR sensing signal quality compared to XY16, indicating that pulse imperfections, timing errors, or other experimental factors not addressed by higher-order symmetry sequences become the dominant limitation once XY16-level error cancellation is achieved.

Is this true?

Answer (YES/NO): YES